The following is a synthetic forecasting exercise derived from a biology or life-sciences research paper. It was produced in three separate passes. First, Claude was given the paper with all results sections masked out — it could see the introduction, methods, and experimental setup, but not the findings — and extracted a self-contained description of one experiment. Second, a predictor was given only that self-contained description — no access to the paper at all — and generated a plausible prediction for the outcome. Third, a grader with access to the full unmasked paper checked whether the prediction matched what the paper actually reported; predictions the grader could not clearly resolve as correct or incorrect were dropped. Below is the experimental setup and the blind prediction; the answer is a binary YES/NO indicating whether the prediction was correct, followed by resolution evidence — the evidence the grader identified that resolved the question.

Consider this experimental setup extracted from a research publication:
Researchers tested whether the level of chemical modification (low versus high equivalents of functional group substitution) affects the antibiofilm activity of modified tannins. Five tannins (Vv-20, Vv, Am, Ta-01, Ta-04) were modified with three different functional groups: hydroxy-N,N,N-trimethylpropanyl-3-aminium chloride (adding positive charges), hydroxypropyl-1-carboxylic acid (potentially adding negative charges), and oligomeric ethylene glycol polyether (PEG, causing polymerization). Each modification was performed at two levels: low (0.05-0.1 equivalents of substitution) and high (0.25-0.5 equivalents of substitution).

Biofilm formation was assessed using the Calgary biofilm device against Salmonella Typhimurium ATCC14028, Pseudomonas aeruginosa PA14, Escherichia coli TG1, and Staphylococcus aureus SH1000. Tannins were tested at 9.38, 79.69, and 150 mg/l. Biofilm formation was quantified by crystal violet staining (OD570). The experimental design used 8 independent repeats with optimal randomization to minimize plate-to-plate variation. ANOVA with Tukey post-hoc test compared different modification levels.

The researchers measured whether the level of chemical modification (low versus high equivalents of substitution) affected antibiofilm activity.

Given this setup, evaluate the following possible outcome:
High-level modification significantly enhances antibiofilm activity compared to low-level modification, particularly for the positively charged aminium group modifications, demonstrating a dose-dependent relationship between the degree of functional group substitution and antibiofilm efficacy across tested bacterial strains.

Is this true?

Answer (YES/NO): NO